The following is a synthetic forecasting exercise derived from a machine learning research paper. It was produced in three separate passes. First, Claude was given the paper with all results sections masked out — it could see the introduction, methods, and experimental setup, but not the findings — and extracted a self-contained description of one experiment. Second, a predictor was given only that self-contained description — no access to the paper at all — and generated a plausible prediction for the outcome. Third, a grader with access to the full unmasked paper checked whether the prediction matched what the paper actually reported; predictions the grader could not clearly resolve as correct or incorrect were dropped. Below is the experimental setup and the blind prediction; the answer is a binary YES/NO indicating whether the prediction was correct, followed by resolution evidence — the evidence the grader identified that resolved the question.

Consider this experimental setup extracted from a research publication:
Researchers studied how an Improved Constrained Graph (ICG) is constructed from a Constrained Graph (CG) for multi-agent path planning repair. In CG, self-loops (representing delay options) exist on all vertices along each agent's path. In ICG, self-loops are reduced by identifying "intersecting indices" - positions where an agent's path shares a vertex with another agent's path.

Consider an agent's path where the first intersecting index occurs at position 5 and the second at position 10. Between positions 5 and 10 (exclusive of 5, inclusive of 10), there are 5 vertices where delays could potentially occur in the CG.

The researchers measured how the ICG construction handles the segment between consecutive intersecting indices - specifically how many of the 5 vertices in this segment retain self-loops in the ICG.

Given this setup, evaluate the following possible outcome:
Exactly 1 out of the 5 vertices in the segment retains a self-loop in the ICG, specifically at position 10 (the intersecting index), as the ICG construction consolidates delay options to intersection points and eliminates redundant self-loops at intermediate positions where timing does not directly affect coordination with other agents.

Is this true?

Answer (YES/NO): NO